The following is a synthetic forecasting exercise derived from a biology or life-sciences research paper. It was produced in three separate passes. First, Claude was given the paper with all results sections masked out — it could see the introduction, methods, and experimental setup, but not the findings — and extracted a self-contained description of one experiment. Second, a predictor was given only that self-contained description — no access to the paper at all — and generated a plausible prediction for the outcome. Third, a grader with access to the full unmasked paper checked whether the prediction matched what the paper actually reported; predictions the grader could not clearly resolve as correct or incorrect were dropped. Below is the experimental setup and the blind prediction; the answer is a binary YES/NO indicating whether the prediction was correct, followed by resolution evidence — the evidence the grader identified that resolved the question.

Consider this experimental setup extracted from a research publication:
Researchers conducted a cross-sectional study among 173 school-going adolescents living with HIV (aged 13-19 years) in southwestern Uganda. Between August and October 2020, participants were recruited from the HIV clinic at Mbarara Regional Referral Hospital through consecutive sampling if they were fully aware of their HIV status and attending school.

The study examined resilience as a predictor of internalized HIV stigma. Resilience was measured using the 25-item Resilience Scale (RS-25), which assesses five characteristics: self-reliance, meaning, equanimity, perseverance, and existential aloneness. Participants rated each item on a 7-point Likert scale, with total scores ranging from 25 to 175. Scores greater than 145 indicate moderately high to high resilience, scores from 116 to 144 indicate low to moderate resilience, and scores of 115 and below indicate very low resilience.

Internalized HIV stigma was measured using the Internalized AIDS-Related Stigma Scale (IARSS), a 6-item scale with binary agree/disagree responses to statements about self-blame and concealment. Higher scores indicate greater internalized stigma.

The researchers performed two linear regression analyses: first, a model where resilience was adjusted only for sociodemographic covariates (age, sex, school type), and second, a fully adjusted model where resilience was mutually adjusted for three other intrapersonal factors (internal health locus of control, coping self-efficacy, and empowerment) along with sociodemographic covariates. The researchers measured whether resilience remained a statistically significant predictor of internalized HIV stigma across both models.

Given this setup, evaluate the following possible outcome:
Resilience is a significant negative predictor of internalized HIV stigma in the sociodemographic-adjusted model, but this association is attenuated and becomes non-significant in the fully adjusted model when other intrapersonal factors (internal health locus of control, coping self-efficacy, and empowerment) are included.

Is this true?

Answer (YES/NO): YES